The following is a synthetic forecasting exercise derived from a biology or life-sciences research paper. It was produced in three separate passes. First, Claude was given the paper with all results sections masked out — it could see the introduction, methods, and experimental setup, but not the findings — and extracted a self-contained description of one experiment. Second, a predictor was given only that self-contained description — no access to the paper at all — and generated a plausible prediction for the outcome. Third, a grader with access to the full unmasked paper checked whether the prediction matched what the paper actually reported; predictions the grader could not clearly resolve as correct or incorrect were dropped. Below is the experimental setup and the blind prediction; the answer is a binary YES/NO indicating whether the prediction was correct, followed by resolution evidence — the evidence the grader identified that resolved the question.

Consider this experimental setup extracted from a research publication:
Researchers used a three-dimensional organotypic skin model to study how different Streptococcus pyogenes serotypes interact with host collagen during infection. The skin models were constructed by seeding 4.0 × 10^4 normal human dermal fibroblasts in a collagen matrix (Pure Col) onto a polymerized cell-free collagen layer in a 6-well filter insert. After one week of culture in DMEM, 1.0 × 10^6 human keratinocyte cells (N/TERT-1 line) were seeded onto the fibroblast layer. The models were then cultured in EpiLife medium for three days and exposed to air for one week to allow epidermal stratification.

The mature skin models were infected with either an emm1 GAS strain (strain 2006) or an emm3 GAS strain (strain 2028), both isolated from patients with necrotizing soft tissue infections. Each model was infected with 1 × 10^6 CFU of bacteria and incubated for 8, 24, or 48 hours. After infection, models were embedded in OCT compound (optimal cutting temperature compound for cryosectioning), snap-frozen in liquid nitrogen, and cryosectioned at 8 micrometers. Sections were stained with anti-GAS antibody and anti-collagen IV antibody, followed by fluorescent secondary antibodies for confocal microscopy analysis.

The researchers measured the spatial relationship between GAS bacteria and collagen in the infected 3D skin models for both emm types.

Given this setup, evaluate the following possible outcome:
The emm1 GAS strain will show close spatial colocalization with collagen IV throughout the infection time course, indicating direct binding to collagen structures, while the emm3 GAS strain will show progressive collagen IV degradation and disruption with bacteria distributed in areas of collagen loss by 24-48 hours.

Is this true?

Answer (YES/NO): NO